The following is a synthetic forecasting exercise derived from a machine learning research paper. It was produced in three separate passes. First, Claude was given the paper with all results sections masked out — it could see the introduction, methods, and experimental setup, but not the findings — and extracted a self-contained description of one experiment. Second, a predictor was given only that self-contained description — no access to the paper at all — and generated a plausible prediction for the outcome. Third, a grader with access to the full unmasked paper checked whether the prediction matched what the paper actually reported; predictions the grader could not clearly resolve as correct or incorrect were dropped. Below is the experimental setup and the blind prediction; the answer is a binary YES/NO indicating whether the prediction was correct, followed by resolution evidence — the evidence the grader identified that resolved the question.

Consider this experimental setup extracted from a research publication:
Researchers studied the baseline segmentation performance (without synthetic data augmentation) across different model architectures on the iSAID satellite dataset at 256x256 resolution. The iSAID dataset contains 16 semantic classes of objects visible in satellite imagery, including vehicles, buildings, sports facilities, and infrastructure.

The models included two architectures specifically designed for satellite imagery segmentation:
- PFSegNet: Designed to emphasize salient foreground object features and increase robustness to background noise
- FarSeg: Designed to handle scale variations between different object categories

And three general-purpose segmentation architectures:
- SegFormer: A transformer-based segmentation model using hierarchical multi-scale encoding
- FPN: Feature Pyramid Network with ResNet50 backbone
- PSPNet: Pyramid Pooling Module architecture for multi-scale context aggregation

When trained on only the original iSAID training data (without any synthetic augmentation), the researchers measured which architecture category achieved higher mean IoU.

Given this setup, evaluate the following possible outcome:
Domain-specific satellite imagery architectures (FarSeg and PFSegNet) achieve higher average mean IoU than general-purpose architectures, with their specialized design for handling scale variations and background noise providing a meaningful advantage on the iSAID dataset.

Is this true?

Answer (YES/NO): YES